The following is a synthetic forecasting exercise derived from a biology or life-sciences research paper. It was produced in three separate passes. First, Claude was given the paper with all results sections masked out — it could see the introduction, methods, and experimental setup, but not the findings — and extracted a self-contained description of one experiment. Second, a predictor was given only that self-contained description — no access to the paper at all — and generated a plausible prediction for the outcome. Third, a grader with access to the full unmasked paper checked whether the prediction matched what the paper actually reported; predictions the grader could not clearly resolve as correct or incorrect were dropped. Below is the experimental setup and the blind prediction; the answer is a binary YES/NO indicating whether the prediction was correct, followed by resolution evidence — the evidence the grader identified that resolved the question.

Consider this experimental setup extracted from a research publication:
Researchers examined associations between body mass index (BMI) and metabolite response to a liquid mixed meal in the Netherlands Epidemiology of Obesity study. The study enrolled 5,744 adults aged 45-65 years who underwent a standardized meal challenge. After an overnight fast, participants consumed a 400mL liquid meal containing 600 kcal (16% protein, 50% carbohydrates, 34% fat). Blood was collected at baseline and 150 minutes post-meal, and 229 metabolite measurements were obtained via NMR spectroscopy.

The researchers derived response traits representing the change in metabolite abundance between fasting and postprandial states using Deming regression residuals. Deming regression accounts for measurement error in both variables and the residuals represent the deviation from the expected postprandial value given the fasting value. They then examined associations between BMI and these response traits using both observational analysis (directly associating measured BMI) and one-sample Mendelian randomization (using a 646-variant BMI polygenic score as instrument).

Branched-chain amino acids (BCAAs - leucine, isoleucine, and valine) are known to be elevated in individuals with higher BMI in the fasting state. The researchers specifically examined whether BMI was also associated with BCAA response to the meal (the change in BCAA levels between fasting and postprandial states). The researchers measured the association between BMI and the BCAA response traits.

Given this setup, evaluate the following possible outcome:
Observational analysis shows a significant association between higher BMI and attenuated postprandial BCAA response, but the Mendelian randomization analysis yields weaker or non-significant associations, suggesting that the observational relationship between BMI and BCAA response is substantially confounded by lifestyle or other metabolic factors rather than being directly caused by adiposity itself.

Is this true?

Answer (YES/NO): NO